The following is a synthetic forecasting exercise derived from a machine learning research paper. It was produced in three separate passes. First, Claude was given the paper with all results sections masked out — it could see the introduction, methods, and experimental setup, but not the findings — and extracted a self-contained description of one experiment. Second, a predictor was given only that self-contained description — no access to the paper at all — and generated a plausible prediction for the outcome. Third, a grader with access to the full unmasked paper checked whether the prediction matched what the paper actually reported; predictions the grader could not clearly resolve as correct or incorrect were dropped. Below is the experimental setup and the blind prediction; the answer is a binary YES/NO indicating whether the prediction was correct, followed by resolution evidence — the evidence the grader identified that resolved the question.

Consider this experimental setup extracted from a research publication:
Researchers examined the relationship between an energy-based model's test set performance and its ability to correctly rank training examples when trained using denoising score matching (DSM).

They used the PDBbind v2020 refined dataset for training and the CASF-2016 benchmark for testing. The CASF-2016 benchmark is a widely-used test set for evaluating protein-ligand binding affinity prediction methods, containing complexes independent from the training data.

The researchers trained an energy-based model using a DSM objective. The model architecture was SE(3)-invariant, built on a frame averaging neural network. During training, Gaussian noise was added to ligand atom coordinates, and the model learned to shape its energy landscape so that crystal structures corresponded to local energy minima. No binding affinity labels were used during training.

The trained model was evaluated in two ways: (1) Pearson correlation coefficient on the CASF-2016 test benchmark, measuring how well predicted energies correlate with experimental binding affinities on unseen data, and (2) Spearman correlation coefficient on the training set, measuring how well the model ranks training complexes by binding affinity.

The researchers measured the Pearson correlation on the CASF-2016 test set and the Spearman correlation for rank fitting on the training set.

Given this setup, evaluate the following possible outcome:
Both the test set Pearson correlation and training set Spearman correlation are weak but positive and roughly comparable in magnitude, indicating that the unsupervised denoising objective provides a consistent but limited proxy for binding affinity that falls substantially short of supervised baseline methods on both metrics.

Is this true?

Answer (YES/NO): NO